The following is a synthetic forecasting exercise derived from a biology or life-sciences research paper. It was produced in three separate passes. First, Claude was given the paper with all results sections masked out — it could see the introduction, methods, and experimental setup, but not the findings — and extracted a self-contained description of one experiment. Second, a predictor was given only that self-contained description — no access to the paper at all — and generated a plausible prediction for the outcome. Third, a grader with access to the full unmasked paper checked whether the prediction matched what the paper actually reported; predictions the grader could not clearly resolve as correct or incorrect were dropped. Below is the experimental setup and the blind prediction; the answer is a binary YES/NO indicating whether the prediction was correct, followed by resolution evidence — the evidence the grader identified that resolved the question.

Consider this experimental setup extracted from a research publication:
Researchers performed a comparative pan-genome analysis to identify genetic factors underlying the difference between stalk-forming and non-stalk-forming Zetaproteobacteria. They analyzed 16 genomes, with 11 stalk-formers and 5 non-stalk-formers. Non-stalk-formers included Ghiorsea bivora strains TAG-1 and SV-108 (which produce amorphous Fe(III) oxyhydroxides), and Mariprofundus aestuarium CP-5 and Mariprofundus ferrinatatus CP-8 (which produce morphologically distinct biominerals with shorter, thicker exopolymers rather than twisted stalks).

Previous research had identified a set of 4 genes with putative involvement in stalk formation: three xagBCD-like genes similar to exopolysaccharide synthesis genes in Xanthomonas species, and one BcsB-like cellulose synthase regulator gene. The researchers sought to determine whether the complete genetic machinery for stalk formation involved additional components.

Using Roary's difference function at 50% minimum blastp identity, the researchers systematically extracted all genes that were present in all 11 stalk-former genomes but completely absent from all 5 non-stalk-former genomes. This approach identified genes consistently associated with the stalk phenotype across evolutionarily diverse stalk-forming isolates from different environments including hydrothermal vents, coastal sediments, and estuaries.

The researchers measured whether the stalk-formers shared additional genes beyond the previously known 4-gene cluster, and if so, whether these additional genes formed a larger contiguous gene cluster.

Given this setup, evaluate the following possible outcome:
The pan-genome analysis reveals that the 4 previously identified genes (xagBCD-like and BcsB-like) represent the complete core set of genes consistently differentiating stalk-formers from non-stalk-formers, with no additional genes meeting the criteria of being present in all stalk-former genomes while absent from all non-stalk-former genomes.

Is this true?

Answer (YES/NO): NO